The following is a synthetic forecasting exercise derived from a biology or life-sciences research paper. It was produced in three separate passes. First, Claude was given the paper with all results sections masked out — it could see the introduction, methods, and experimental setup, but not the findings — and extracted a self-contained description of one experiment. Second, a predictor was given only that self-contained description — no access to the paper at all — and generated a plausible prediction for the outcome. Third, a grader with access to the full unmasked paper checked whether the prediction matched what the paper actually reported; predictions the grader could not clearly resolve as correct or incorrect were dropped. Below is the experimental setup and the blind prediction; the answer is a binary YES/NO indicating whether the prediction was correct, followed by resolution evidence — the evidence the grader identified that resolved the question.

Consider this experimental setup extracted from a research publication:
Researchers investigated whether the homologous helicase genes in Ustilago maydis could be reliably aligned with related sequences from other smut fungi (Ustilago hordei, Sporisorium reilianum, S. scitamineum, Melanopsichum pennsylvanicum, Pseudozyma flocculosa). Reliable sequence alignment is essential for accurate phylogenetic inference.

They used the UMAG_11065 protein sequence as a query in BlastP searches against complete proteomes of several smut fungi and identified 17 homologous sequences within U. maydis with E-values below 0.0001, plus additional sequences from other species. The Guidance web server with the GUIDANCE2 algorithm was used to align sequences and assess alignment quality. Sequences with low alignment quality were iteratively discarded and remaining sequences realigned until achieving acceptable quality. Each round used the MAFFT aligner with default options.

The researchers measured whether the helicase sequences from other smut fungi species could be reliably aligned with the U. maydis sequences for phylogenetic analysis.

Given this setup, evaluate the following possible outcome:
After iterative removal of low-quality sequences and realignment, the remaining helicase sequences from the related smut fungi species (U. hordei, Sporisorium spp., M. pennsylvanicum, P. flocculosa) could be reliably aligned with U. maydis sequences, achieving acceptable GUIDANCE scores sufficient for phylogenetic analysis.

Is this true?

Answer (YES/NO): NO